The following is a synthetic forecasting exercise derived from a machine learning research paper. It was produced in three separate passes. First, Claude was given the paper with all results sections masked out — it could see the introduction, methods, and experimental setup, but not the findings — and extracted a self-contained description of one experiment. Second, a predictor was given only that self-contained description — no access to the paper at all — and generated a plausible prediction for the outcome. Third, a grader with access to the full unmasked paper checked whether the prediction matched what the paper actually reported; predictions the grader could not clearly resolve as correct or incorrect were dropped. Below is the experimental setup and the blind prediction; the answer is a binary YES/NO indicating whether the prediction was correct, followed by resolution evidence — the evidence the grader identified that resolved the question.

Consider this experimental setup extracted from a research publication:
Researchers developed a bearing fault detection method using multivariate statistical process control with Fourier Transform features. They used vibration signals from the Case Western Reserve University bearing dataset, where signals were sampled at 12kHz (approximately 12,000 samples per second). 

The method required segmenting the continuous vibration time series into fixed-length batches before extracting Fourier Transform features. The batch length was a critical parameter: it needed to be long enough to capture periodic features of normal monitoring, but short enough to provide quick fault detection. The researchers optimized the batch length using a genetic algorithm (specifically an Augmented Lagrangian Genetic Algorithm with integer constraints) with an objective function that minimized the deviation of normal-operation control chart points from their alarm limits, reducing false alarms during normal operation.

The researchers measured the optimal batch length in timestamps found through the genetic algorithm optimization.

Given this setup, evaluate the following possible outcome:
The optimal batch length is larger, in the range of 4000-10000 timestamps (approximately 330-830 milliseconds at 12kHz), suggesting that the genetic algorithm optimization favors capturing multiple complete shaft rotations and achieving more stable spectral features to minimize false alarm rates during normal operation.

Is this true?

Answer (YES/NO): YES